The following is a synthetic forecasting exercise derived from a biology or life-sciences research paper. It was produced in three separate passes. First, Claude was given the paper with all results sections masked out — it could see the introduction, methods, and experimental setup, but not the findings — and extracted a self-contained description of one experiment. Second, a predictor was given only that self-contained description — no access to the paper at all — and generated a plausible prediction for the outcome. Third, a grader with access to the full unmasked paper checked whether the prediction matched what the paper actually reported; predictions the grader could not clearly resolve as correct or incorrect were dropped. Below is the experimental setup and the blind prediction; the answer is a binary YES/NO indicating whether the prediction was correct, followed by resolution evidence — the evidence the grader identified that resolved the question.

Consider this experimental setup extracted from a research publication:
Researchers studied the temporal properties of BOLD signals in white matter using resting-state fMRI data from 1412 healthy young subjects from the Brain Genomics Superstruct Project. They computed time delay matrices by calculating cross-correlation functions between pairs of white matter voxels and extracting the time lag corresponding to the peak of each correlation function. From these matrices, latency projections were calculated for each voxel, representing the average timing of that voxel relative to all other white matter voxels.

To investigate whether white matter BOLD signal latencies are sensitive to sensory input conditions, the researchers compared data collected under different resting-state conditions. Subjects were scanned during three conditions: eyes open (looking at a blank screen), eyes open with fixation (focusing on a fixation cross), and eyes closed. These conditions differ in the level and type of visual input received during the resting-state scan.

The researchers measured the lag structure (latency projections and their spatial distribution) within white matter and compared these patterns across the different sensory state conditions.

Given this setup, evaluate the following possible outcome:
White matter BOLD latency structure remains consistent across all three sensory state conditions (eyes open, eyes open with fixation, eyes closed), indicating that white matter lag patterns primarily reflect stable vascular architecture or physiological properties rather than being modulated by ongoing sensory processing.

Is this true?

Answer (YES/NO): NO